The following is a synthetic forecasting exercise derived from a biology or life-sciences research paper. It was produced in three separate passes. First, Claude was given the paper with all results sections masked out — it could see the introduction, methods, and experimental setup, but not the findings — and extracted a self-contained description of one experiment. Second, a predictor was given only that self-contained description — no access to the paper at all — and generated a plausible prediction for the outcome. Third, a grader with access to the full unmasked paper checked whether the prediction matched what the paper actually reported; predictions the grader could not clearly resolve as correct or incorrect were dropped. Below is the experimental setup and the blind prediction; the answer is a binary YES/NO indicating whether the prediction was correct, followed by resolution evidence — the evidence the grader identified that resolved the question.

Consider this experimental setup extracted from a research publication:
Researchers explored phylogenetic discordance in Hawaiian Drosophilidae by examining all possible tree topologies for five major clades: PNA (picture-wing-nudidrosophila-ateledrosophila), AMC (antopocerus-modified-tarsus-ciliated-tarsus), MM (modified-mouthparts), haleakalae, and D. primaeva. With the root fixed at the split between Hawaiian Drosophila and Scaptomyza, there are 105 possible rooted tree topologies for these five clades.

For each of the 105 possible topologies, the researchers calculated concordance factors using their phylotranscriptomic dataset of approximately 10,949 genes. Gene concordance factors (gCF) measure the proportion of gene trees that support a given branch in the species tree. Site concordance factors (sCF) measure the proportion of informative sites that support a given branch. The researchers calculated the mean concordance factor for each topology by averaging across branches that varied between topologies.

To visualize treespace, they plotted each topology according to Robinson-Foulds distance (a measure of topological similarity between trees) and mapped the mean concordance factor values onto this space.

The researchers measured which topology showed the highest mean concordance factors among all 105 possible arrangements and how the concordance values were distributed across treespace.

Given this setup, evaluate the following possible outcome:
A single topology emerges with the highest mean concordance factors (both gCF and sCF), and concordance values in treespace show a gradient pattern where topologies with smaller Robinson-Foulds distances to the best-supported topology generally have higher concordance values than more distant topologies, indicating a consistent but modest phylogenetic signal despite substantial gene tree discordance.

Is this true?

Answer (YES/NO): NO